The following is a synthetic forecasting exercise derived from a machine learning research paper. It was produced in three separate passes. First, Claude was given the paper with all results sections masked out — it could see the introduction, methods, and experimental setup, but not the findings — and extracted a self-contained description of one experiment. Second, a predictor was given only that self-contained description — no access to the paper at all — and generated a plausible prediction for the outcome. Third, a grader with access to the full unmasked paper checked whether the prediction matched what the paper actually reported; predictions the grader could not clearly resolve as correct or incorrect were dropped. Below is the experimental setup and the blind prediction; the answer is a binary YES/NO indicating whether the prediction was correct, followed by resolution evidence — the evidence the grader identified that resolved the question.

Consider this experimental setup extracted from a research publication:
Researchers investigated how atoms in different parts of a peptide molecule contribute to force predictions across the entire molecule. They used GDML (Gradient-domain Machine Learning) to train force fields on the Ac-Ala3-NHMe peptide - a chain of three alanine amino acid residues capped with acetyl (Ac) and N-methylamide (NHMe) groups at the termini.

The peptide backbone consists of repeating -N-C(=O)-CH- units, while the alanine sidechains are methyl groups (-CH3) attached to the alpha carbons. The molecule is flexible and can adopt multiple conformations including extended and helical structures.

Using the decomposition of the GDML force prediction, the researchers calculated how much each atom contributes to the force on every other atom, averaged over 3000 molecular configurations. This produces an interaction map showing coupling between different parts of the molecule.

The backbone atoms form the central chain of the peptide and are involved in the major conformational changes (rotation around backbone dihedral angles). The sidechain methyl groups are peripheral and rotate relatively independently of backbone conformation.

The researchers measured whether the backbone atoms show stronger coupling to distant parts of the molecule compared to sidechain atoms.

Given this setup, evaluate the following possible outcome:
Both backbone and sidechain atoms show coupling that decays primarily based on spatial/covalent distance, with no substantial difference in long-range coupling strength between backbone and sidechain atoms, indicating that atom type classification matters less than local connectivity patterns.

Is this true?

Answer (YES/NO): NO